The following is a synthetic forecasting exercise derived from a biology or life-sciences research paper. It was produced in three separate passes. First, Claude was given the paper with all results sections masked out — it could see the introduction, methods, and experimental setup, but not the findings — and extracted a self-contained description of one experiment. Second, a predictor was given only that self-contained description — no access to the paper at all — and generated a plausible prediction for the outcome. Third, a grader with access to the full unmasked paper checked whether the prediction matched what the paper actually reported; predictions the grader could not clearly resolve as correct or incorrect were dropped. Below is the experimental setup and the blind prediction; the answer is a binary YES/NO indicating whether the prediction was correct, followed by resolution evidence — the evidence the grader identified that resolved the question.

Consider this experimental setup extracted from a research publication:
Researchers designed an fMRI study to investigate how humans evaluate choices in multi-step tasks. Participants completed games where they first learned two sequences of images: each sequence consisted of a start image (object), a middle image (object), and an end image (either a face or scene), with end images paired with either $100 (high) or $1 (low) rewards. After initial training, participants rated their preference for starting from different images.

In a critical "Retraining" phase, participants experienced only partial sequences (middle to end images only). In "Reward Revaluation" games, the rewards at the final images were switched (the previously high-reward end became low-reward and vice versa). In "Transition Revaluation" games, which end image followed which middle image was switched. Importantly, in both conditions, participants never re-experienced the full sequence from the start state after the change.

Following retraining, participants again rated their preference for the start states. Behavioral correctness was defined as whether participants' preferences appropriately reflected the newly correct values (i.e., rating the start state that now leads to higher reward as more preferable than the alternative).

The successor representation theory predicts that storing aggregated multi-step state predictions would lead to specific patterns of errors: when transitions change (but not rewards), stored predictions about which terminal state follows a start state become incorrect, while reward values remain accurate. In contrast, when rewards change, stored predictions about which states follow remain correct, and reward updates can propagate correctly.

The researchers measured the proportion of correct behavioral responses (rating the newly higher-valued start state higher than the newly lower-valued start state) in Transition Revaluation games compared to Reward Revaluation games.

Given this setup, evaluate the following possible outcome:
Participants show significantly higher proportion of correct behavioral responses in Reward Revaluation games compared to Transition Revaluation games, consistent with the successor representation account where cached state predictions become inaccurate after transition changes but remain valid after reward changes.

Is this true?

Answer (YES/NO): YES